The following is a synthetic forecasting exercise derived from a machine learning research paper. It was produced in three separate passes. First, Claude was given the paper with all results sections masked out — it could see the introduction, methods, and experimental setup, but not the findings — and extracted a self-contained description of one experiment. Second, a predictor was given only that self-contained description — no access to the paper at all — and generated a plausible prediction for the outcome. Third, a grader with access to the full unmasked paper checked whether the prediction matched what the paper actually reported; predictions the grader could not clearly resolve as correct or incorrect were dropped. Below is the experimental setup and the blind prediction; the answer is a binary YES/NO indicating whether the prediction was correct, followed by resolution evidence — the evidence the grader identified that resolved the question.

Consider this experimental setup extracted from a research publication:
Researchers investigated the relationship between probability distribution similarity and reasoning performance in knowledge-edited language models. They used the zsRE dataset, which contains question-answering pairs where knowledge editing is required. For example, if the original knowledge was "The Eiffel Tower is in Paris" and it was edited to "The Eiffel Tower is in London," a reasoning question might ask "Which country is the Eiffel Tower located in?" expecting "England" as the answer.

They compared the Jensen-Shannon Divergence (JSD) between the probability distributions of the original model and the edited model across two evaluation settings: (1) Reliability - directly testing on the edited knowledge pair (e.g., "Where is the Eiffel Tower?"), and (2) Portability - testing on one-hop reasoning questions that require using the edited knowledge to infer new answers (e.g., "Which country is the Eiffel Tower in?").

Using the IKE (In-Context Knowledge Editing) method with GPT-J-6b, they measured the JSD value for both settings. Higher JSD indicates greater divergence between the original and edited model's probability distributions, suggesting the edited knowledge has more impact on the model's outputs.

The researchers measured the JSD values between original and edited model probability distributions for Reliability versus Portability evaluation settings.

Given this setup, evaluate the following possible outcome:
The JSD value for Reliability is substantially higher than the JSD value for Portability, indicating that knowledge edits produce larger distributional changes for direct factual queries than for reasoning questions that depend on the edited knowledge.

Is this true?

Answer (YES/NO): YES